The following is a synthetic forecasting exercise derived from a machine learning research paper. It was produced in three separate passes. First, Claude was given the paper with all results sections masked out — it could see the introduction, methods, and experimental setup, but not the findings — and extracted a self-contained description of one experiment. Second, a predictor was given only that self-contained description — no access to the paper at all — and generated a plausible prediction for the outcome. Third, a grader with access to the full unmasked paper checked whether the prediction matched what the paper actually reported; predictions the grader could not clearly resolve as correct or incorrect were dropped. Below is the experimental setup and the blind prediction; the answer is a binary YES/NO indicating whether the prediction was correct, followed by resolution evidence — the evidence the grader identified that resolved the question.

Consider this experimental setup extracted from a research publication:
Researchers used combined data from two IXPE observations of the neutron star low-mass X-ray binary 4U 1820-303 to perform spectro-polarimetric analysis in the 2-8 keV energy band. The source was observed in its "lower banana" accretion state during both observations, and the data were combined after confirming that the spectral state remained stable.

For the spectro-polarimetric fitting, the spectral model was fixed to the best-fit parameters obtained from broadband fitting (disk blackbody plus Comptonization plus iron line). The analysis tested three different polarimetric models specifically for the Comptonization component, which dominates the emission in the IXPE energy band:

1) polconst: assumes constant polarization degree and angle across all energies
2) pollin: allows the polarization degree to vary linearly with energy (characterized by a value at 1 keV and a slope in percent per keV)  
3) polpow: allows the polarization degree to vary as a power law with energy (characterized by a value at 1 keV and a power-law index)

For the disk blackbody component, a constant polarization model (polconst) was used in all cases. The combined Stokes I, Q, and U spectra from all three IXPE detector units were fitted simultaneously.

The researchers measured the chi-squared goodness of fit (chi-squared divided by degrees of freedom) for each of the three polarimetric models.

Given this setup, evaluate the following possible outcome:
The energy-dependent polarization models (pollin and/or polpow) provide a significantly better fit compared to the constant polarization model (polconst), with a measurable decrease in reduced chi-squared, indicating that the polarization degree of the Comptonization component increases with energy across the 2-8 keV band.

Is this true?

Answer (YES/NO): YES